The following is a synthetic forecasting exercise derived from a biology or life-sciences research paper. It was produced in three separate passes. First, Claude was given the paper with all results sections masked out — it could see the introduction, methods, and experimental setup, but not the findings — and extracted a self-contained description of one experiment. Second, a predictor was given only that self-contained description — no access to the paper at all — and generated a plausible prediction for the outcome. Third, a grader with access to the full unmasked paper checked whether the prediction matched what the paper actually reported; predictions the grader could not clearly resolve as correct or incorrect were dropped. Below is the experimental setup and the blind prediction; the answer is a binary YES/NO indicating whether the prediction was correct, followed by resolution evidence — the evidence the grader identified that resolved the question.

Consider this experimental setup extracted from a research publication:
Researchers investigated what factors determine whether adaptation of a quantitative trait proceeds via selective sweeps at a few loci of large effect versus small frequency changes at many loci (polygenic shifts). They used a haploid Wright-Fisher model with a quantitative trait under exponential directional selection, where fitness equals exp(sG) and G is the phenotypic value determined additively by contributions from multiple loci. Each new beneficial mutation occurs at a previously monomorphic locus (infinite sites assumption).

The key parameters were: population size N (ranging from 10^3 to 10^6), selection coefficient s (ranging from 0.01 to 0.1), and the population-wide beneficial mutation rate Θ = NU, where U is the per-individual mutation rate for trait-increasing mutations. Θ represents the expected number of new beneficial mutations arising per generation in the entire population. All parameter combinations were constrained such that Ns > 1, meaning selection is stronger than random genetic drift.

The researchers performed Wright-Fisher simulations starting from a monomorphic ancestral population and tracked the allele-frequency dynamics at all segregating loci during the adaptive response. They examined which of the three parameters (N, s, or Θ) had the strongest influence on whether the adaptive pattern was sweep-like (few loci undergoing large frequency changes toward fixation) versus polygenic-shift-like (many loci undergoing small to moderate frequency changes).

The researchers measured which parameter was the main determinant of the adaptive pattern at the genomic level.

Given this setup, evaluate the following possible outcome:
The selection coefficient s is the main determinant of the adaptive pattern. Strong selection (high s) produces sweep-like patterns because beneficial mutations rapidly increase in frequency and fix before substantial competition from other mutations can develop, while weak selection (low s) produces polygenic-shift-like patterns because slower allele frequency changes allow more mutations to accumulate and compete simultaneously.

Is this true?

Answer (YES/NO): NO